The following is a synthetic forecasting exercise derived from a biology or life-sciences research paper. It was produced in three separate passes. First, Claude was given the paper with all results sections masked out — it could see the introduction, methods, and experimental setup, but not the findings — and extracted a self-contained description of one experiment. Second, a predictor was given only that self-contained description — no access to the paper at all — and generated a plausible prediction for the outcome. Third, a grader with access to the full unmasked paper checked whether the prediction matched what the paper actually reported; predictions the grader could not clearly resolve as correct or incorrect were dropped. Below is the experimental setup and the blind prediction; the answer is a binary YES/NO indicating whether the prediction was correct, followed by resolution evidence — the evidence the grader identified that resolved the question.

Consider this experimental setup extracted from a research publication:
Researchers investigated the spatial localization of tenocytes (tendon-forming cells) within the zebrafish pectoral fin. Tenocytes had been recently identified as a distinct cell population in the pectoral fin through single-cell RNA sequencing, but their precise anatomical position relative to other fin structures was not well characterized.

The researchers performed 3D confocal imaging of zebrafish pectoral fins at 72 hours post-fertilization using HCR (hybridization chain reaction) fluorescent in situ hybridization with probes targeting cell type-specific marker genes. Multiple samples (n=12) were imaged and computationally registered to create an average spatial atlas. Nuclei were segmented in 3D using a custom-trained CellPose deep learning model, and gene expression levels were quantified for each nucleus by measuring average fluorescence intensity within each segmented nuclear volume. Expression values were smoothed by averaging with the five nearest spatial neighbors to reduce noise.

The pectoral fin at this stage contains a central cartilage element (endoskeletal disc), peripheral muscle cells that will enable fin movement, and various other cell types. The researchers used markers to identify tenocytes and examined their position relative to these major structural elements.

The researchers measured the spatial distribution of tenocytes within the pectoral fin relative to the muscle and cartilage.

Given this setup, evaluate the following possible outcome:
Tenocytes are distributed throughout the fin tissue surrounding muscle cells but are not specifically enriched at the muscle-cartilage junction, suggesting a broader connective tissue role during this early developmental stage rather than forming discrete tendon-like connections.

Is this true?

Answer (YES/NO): NO